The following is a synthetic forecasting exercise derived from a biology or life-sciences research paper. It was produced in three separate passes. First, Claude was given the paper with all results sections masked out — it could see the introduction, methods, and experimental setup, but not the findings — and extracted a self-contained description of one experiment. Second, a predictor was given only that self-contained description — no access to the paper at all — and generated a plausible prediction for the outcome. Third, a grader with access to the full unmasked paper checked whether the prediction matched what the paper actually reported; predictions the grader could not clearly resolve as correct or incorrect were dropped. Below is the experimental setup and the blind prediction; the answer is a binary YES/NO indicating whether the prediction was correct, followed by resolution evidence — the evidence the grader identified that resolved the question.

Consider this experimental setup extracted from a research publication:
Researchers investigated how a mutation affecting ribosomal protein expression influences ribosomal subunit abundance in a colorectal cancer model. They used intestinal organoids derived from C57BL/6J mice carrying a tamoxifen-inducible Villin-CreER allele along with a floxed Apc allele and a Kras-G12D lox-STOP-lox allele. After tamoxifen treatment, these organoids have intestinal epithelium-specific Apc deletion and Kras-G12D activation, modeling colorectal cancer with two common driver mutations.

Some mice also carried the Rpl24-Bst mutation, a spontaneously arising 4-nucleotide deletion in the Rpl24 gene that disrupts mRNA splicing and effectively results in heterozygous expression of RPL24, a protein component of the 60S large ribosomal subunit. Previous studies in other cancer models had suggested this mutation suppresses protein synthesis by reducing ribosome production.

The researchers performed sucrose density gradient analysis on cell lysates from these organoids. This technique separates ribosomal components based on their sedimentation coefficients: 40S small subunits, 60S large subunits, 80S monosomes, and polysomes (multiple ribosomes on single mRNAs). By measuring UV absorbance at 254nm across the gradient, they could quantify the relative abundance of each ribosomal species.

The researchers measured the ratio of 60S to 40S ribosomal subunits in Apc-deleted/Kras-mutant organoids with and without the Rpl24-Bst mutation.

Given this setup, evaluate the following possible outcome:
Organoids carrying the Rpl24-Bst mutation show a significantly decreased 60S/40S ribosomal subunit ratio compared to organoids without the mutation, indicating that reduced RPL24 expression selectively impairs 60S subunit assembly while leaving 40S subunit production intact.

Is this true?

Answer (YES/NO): NO